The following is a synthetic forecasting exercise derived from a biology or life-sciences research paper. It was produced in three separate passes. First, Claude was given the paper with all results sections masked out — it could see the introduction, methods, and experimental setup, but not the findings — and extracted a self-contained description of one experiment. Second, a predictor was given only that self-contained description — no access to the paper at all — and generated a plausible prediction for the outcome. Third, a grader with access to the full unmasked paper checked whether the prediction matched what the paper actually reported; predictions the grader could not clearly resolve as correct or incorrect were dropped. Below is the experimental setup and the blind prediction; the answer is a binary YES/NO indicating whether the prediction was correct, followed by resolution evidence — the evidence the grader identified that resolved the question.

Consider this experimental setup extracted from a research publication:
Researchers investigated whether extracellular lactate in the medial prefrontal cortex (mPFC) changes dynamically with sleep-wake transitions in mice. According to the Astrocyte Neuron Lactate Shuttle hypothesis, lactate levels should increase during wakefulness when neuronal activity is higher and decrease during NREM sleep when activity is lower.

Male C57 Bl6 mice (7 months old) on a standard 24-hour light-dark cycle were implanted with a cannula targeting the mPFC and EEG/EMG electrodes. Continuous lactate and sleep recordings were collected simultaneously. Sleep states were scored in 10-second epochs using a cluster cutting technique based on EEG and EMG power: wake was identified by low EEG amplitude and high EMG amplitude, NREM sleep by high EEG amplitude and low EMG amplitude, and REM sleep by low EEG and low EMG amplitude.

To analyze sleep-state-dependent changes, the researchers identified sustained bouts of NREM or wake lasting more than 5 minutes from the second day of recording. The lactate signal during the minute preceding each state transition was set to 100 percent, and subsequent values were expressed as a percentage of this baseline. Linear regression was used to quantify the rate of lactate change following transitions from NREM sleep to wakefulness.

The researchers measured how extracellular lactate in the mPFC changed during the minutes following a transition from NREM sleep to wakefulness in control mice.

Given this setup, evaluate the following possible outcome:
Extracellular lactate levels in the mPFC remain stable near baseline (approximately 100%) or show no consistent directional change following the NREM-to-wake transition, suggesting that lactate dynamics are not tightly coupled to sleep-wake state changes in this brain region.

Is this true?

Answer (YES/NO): NO